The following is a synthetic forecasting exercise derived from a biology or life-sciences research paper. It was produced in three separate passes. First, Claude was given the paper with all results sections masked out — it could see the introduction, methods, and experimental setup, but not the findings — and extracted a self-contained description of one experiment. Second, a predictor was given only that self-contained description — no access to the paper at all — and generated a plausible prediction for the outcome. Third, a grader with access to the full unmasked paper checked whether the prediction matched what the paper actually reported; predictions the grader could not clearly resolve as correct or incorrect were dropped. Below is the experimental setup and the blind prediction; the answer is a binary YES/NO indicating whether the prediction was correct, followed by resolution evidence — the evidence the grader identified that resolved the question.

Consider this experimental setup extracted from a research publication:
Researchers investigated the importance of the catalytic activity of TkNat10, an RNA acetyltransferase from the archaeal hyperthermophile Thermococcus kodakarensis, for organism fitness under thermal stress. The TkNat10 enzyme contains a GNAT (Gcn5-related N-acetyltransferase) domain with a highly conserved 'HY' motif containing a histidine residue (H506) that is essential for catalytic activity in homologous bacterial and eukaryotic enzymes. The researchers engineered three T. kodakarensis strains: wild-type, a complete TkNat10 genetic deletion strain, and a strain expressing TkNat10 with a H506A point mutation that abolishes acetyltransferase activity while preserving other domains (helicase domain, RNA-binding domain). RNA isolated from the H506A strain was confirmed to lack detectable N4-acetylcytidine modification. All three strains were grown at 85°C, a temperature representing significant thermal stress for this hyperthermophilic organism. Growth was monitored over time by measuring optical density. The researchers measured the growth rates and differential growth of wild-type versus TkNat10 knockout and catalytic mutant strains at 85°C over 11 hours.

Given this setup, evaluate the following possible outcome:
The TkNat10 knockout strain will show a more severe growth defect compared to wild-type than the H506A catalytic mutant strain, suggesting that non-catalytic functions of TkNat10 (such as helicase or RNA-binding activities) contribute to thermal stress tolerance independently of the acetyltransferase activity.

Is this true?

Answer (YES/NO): NO